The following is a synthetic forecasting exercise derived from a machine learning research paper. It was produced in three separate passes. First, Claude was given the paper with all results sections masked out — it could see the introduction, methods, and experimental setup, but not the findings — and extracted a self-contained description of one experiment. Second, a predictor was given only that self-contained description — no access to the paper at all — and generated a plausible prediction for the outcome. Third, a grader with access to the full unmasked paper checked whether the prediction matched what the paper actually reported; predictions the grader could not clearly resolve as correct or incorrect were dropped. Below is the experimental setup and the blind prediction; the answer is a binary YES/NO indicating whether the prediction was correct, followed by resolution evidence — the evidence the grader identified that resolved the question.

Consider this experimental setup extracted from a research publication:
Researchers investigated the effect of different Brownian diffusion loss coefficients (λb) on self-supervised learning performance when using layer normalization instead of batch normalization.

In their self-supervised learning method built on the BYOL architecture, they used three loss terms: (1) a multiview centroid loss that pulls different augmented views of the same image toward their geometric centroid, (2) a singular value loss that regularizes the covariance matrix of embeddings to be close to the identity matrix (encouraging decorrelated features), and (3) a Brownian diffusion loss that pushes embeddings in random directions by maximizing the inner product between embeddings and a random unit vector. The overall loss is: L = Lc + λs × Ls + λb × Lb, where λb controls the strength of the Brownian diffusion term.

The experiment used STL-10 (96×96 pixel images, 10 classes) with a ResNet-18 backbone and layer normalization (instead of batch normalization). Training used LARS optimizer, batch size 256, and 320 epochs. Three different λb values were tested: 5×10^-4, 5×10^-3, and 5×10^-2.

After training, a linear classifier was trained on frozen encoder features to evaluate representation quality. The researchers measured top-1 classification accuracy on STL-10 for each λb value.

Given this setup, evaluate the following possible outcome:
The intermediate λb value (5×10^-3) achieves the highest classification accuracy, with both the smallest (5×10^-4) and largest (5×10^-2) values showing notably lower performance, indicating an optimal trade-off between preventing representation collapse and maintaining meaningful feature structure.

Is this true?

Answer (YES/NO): YES